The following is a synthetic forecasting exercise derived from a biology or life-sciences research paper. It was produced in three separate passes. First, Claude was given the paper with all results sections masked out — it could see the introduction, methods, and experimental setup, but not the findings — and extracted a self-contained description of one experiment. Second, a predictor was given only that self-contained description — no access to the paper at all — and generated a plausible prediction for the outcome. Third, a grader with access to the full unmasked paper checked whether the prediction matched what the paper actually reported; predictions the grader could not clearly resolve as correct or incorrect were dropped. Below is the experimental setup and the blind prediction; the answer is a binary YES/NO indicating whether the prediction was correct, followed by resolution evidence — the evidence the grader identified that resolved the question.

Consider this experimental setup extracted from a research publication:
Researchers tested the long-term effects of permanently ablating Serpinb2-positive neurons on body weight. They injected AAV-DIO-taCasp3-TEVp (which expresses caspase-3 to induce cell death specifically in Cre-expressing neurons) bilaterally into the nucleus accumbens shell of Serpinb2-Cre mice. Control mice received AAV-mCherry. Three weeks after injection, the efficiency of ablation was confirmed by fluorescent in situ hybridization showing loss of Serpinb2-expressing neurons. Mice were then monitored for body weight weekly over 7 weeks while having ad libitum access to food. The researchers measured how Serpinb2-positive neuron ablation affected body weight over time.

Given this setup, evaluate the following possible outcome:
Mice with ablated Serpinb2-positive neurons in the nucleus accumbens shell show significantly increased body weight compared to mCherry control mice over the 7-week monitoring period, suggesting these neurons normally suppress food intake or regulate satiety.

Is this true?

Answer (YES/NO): NO